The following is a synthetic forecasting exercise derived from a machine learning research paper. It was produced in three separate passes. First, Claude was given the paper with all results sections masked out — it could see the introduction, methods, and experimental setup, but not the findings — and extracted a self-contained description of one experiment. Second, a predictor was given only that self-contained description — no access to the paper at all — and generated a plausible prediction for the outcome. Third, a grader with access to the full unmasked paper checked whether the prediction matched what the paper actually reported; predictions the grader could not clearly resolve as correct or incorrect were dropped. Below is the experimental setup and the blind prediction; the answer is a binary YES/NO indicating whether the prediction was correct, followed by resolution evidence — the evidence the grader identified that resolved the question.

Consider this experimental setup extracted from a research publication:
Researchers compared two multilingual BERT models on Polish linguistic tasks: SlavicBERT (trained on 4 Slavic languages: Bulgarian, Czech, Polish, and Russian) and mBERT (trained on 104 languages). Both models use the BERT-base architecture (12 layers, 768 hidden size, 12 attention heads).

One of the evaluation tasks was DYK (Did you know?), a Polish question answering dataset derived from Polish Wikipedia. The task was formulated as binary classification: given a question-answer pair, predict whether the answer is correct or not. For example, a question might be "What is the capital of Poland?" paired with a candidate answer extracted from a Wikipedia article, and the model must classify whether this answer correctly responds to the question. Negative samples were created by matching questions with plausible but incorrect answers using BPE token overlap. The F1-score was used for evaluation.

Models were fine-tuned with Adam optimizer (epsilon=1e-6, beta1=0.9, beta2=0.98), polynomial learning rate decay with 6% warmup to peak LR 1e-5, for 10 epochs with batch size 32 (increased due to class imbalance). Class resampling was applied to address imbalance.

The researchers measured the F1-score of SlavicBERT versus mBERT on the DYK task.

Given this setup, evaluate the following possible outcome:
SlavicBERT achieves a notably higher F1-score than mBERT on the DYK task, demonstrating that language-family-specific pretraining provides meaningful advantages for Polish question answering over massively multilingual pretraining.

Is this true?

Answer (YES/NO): NO